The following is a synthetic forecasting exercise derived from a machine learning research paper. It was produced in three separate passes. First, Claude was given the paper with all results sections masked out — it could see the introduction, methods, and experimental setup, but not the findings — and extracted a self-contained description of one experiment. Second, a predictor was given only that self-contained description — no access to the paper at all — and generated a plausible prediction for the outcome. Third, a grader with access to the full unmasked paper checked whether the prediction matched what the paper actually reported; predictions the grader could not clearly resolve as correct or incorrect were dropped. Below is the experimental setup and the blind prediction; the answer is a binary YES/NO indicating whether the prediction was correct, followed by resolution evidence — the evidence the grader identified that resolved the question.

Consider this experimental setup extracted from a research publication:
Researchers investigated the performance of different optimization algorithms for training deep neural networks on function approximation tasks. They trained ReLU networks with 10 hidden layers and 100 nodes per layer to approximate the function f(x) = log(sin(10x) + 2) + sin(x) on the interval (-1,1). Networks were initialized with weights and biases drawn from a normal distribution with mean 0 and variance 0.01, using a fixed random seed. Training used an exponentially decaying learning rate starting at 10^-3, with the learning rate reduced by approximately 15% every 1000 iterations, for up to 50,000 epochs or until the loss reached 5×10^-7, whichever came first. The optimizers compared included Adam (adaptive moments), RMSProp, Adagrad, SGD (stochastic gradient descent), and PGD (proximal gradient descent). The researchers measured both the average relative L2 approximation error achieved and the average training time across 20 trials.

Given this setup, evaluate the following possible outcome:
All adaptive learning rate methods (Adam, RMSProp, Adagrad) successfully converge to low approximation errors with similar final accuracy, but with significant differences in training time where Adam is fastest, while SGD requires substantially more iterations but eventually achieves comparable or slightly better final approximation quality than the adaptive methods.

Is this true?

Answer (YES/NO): NO